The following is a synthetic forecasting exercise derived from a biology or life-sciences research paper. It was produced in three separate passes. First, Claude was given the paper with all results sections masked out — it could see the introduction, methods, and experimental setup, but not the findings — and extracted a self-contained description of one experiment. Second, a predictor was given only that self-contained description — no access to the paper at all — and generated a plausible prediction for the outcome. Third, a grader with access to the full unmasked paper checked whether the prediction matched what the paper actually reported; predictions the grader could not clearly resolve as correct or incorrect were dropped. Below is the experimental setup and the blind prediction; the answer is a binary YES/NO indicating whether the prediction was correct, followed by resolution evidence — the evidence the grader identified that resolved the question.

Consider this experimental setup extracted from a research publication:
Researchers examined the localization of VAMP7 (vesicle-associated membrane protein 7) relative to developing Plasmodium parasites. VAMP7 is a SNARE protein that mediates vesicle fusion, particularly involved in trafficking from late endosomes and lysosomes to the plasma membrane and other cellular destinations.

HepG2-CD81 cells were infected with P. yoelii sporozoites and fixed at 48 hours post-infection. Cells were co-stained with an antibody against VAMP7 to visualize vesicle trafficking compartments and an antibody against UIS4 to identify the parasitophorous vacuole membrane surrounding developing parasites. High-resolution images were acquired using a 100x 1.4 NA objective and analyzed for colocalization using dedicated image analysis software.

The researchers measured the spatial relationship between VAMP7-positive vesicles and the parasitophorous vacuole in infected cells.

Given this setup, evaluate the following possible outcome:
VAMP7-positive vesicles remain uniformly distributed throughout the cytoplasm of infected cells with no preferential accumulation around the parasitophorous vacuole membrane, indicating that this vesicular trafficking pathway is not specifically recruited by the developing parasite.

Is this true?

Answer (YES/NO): NO